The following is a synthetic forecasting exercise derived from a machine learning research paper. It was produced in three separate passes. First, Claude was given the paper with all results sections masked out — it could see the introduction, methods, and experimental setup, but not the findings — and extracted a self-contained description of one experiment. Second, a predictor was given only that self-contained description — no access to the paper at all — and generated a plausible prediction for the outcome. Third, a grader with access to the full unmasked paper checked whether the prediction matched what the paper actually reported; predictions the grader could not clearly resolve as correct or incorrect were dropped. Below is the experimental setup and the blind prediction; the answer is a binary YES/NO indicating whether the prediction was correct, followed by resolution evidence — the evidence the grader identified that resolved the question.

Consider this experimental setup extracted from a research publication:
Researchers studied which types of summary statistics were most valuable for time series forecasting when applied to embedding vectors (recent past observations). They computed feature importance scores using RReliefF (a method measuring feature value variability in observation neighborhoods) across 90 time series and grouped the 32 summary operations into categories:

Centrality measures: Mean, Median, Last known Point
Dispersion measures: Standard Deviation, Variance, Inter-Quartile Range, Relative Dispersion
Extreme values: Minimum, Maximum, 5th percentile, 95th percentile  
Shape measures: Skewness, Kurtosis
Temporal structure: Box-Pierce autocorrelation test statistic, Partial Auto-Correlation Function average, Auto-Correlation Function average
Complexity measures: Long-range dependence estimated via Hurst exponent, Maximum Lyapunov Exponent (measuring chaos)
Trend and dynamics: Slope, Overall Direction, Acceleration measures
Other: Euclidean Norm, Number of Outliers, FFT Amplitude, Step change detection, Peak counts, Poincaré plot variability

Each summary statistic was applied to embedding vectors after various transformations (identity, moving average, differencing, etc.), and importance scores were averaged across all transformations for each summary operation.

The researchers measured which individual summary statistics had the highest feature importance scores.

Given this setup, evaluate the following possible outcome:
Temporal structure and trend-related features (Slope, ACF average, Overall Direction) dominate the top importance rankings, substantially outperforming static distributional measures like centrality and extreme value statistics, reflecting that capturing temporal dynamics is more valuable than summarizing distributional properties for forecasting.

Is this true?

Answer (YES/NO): NO